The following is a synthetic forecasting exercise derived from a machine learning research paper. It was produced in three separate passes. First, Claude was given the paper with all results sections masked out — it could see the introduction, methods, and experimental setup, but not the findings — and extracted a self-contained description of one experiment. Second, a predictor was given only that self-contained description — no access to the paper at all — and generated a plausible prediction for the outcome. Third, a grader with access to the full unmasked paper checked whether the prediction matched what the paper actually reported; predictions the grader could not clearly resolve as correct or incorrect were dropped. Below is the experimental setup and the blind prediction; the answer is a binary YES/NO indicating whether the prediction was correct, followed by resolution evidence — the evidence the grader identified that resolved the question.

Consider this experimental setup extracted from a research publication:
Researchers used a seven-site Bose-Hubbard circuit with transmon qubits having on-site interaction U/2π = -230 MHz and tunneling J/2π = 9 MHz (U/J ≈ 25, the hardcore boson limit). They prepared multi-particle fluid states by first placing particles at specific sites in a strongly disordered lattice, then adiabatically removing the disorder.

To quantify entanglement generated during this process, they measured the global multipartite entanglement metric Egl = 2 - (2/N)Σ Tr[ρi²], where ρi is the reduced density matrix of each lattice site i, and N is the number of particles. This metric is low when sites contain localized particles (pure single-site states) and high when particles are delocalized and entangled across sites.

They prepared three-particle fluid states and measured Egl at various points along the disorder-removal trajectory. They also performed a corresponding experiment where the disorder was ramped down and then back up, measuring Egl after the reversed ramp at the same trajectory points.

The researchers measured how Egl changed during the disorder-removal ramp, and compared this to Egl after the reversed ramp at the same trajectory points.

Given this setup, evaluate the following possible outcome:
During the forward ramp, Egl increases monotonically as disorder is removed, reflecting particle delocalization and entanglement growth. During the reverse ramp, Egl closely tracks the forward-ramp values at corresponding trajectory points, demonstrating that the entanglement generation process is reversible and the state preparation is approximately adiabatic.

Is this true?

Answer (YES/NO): NO